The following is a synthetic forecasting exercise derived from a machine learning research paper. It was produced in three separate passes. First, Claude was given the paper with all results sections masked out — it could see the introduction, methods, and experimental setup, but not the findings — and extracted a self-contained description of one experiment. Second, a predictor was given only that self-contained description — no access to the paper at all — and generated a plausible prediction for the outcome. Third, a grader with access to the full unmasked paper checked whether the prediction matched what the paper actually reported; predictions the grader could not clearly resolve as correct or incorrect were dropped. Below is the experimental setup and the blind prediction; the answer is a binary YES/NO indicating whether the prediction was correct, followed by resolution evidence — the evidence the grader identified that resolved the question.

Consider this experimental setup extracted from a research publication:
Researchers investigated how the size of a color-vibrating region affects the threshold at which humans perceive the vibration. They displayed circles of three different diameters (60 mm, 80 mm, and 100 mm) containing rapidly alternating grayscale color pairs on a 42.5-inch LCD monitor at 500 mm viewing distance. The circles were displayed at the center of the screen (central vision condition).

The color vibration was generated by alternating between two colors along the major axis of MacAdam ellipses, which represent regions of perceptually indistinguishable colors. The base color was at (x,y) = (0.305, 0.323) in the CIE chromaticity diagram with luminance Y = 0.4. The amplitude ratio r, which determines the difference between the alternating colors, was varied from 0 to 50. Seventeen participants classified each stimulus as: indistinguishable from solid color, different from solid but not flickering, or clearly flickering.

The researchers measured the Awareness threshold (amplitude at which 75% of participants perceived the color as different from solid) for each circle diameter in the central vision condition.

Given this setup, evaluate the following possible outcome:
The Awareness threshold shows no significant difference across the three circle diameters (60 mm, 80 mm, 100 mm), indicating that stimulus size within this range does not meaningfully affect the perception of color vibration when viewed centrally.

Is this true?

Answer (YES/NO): NO